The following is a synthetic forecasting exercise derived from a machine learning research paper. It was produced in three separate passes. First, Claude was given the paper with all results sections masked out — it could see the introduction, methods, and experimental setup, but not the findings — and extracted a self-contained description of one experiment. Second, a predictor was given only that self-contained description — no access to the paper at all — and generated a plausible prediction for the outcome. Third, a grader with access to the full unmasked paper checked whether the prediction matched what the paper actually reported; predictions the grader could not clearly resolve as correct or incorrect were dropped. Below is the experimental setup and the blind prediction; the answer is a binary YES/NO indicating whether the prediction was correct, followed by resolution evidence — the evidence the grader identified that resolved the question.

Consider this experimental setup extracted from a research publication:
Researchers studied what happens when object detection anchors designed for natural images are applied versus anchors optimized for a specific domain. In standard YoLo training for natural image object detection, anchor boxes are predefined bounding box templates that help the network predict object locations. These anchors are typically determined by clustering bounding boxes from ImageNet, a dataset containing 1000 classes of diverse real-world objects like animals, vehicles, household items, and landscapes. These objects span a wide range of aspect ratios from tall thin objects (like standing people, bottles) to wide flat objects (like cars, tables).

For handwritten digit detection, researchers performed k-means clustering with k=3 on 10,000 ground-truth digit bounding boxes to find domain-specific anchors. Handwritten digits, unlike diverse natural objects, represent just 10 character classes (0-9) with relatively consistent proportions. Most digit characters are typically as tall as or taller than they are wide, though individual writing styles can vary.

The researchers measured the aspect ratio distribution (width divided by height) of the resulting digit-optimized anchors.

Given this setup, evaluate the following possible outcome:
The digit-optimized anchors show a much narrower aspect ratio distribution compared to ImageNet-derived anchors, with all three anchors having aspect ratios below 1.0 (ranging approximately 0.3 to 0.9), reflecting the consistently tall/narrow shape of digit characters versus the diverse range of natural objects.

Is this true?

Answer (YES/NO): NO